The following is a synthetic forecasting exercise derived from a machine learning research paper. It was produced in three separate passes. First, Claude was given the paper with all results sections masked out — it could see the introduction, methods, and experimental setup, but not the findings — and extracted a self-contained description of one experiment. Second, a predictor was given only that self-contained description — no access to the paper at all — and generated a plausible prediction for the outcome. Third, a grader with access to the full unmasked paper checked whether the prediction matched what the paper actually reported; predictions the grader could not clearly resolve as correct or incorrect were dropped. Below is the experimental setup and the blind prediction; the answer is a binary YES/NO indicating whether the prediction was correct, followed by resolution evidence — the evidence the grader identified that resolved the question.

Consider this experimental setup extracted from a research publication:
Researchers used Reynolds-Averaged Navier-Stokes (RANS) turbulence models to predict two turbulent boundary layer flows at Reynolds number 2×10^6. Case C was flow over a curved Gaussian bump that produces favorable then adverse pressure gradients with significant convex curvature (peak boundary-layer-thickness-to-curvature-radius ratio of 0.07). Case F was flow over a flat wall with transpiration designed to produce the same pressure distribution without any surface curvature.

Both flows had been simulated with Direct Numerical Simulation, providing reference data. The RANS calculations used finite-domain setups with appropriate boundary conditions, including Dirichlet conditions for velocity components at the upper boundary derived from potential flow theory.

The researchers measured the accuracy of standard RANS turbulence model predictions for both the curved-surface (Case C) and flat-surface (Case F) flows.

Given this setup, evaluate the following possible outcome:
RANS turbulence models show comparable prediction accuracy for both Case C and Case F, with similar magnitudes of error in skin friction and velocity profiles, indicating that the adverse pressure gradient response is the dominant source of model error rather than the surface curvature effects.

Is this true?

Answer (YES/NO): NO